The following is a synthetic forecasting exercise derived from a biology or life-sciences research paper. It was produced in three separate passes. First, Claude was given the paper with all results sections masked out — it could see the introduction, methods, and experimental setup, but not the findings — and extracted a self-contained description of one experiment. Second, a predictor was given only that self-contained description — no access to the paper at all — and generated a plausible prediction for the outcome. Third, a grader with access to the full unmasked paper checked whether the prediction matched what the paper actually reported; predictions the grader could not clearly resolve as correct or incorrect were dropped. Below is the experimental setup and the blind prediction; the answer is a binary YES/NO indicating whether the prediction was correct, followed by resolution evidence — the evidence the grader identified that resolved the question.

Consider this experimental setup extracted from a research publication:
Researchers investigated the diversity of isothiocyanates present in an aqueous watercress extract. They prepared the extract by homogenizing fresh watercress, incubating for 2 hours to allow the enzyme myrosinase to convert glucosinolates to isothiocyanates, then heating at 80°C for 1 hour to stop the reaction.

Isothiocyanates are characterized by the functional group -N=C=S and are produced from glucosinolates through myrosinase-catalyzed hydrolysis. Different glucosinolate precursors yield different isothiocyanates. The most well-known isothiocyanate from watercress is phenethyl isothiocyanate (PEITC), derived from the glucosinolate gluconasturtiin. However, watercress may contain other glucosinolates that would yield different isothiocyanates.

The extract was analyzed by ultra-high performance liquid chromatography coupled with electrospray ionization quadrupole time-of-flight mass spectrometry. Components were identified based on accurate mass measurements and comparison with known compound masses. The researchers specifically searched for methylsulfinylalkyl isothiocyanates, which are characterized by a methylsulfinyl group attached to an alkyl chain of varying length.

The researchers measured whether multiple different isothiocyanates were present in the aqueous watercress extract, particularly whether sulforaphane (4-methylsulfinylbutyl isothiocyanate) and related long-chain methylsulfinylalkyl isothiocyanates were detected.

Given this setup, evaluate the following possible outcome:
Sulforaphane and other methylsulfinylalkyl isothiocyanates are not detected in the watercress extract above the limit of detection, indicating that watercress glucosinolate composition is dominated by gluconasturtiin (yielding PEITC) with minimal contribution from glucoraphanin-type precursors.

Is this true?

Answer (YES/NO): NO